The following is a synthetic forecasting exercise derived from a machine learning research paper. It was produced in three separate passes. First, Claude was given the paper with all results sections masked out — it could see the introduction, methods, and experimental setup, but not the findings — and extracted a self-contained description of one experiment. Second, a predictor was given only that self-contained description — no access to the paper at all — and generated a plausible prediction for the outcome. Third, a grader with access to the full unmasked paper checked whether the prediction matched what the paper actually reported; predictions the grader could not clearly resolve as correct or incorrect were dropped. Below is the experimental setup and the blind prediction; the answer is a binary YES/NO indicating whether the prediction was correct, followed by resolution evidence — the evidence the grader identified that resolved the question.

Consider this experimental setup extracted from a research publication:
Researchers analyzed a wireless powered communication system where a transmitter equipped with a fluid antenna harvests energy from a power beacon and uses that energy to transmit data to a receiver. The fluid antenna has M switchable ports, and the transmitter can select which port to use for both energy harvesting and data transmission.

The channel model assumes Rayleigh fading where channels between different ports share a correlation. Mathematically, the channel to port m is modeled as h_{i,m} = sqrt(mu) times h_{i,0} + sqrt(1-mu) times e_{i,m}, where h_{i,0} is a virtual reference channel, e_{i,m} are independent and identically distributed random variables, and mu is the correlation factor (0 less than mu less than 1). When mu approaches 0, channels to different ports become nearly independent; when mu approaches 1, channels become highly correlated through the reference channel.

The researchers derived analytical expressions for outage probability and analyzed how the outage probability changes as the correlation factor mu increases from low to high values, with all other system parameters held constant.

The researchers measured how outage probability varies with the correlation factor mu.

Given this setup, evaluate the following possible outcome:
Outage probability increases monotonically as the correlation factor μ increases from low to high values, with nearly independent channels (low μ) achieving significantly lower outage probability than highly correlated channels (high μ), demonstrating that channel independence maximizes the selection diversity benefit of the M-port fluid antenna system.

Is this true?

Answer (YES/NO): NO